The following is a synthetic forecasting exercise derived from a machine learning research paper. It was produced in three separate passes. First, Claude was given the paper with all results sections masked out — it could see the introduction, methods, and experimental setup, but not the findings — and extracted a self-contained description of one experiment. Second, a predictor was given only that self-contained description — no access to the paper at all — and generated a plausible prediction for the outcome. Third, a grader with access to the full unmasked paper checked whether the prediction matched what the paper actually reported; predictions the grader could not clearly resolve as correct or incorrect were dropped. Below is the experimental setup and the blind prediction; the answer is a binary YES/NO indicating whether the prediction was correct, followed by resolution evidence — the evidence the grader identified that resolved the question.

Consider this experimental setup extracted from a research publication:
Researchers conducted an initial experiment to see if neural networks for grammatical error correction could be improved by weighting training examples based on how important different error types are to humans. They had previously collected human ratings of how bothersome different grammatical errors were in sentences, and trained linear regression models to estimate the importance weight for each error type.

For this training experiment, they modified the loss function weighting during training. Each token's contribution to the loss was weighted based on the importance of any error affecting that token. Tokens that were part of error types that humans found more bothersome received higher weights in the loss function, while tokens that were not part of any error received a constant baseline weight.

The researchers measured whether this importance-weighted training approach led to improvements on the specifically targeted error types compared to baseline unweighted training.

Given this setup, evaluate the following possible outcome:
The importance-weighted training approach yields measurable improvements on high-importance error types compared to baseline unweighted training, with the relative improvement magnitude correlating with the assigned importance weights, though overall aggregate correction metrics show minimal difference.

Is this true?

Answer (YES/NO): NO